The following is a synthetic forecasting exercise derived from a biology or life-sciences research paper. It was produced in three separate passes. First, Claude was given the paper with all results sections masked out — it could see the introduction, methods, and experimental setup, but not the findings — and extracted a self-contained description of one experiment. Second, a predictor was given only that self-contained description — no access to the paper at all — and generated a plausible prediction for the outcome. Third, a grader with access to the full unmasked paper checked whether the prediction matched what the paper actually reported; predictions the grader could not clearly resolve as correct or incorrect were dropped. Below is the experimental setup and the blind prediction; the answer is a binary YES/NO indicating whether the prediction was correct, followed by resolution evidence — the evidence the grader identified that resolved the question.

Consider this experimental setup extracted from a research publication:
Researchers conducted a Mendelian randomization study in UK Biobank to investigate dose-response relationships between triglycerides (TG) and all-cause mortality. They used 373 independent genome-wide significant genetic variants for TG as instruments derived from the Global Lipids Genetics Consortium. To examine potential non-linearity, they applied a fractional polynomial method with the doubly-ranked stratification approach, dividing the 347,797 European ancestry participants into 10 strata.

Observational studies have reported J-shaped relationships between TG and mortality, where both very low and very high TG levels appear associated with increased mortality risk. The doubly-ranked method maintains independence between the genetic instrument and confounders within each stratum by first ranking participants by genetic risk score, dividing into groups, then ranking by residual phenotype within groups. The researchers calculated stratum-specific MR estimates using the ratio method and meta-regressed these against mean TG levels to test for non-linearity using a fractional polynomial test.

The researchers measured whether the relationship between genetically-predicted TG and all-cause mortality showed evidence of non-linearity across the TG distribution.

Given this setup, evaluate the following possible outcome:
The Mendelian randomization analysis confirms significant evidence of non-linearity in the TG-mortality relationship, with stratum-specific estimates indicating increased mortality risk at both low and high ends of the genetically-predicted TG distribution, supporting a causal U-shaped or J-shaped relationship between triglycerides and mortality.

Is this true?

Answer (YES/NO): NO